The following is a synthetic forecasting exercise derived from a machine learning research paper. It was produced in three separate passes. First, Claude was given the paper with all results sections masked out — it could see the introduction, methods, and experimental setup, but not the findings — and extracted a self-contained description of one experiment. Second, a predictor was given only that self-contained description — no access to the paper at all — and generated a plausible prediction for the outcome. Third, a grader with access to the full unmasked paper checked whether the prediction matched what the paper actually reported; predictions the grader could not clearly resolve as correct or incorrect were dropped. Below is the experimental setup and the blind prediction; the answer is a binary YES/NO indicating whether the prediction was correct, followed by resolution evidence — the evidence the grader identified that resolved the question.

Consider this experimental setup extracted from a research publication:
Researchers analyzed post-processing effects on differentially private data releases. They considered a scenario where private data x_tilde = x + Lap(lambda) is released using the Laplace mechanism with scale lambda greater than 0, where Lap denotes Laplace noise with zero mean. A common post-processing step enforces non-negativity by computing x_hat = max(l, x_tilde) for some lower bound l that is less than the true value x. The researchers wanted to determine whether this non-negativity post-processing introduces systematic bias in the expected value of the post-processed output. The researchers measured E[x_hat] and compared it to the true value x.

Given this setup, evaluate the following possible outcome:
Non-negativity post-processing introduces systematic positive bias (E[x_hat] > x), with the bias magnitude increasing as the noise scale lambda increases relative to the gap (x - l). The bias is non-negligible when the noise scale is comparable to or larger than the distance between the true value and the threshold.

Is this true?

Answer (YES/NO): YES